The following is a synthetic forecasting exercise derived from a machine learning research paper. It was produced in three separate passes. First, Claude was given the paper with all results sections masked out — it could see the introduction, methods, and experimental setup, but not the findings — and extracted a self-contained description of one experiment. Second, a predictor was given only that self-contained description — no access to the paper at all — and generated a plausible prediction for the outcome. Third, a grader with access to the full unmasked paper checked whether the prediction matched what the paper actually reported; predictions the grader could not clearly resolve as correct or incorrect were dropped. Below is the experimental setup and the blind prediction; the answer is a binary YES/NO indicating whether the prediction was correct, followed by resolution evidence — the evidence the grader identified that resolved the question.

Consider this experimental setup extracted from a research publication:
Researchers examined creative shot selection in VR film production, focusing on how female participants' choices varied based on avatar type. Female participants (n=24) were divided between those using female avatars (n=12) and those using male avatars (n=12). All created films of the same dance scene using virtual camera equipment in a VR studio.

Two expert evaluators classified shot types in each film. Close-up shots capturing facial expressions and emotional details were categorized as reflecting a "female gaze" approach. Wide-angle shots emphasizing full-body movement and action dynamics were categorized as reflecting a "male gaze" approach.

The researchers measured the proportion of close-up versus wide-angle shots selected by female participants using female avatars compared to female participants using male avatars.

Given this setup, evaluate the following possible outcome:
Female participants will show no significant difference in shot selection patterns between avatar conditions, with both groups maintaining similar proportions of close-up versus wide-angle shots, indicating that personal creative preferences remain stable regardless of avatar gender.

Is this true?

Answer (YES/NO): NO